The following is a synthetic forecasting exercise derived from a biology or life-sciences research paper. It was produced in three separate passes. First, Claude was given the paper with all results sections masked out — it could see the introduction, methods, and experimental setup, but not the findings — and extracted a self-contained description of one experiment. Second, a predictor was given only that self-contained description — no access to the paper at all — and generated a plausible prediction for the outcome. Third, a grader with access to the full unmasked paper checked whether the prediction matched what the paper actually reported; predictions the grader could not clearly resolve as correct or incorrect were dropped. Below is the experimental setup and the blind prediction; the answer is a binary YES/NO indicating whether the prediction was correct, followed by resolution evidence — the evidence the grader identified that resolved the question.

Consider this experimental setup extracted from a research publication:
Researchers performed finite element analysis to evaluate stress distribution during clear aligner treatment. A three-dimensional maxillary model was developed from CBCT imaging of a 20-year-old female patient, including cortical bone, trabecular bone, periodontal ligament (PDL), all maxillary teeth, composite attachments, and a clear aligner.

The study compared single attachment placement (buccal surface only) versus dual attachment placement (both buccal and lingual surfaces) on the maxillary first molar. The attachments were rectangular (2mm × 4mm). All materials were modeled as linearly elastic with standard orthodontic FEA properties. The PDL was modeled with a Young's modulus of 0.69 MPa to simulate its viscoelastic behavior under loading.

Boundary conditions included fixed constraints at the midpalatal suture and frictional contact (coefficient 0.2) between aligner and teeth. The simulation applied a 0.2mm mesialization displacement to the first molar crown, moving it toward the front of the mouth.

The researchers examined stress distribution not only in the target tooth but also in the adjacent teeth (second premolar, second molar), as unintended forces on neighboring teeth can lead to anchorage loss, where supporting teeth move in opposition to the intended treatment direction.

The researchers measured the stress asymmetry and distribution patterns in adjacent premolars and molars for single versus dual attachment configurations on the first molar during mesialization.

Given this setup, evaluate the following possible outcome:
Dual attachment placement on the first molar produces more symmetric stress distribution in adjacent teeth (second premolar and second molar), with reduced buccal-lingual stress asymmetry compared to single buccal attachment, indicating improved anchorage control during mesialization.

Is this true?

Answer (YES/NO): YES